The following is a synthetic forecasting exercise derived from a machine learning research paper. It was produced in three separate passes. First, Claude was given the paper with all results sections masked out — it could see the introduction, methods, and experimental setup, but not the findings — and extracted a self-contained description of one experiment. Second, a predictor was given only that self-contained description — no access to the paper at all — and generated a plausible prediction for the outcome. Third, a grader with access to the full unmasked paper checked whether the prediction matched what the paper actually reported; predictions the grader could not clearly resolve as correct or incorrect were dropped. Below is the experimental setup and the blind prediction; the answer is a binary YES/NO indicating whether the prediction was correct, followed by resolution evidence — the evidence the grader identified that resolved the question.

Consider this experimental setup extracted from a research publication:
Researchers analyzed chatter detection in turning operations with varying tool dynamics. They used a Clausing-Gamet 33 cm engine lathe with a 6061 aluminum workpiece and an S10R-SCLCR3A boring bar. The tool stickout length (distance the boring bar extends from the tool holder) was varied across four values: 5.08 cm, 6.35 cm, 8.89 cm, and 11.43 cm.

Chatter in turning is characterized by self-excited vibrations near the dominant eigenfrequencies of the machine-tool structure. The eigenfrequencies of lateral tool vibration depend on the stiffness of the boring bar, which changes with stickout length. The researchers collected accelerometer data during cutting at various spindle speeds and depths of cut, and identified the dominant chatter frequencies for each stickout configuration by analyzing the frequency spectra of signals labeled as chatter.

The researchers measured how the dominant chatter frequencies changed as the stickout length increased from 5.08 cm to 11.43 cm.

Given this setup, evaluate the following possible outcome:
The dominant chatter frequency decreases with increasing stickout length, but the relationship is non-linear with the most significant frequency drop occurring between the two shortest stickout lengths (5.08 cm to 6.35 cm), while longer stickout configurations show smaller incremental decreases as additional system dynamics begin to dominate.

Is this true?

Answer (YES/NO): NO